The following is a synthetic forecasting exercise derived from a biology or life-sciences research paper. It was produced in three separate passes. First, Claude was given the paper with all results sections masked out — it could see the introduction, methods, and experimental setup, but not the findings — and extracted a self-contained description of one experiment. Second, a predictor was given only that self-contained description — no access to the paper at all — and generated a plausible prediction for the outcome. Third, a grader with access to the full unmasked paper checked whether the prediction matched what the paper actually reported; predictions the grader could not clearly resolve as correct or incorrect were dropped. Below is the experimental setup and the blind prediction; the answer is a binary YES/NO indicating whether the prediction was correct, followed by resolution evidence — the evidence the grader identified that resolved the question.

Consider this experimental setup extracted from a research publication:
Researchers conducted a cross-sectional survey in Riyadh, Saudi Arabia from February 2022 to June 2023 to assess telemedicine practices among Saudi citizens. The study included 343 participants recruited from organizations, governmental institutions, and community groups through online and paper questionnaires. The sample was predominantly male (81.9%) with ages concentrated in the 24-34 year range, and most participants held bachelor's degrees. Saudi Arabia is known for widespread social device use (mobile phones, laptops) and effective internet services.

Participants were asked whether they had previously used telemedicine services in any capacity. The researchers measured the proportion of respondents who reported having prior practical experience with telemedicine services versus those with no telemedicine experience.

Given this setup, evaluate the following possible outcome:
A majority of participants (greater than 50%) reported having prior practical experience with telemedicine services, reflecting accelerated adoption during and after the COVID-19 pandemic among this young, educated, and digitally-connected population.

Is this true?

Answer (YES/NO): NO